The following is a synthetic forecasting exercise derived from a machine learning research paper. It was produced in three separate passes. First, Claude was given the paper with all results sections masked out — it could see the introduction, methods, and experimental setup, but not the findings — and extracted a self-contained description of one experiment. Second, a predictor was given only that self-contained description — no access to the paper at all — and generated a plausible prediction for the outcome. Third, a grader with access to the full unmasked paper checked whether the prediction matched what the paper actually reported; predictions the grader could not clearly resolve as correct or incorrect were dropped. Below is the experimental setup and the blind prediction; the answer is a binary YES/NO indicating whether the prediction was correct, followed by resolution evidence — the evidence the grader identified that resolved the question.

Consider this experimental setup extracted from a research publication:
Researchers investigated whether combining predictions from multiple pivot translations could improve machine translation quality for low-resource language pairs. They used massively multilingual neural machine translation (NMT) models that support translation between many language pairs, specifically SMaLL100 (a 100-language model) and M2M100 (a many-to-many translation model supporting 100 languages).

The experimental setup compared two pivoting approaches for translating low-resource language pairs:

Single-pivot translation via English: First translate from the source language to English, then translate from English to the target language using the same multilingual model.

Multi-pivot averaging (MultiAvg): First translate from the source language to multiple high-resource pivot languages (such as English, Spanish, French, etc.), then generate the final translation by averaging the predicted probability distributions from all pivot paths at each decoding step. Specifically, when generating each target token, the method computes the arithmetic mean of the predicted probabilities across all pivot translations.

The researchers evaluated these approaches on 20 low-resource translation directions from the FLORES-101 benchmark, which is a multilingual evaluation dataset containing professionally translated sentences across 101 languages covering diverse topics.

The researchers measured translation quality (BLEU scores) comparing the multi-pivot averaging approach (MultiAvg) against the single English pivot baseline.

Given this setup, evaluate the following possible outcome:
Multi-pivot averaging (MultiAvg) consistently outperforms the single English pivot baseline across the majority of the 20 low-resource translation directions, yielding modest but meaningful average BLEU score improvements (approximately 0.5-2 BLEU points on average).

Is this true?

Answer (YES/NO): NO